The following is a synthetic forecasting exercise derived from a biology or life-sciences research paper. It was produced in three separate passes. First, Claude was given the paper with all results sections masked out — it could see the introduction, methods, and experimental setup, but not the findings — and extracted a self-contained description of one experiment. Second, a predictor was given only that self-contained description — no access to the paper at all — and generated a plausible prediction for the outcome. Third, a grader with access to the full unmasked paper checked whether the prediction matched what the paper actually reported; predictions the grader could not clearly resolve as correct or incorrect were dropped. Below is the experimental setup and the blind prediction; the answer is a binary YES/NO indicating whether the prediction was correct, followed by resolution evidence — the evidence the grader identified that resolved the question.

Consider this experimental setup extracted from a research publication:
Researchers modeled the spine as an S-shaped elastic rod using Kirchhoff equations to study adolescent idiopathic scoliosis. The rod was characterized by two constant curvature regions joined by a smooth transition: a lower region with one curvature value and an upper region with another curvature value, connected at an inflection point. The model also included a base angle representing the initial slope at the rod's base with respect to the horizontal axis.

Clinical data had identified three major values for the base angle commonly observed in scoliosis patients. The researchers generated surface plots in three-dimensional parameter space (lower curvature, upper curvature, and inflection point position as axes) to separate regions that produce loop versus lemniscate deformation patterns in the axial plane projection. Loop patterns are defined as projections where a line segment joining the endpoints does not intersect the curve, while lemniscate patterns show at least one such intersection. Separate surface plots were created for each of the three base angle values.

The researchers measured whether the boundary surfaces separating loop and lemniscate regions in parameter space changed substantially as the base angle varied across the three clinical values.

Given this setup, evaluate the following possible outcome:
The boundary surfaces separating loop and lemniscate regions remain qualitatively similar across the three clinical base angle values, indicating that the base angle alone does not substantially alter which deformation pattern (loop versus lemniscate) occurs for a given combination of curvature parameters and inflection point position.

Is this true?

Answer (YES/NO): YES